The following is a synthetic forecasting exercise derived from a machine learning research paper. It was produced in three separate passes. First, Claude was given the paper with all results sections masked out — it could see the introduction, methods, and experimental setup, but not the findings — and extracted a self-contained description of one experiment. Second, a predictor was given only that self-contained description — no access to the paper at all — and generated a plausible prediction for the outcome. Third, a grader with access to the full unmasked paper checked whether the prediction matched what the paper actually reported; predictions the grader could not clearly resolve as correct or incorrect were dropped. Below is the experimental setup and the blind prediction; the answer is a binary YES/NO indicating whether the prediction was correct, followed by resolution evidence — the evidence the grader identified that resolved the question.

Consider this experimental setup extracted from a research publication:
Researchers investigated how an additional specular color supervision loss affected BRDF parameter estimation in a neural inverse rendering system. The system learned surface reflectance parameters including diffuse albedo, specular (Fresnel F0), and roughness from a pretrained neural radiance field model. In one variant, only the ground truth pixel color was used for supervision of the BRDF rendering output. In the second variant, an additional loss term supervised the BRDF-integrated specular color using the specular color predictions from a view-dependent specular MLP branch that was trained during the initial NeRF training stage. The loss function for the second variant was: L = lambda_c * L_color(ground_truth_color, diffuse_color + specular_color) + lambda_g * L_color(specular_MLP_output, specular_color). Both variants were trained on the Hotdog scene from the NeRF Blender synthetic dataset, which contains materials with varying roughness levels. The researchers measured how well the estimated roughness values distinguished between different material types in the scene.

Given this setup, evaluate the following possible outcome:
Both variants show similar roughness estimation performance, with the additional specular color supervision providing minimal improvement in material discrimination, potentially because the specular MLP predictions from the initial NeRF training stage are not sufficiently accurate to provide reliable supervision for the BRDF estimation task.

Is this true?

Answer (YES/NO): NO